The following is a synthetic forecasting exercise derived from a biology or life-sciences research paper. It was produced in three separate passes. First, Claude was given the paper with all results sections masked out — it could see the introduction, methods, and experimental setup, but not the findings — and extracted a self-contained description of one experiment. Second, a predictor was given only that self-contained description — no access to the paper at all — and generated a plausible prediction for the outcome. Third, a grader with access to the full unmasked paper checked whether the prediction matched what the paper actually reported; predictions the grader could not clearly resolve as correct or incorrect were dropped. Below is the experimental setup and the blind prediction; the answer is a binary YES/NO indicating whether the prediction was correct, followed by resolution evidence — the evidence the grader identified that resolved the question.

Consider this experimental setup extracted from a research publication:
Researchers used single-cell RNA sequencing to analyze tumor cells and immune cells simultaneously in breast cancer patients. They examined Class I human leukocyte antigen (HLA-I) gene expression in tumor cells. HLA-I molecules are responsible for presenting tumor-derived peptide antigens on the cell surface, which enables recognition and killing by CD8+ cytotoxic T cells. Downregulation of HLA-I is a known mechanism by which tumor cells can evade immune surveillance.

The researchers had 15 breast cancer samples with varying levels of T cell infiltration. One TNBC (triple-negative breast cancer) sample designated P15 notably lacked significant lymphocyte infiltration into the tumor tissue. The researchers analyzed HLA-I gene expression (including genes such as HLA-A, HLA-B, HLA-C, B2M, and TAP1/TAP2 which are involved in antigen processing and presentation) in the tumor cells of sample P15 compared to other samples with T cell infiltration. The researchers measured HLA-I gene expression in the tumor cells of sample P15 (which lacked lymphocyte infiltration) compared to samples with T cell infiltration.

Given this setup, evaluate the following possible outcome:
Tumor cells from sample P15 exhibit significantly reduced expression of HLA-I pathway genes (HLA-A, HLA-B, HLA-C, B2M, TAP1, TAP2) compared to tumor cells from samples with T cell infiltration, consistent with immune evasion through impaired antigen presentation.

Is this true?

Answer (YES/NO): YES